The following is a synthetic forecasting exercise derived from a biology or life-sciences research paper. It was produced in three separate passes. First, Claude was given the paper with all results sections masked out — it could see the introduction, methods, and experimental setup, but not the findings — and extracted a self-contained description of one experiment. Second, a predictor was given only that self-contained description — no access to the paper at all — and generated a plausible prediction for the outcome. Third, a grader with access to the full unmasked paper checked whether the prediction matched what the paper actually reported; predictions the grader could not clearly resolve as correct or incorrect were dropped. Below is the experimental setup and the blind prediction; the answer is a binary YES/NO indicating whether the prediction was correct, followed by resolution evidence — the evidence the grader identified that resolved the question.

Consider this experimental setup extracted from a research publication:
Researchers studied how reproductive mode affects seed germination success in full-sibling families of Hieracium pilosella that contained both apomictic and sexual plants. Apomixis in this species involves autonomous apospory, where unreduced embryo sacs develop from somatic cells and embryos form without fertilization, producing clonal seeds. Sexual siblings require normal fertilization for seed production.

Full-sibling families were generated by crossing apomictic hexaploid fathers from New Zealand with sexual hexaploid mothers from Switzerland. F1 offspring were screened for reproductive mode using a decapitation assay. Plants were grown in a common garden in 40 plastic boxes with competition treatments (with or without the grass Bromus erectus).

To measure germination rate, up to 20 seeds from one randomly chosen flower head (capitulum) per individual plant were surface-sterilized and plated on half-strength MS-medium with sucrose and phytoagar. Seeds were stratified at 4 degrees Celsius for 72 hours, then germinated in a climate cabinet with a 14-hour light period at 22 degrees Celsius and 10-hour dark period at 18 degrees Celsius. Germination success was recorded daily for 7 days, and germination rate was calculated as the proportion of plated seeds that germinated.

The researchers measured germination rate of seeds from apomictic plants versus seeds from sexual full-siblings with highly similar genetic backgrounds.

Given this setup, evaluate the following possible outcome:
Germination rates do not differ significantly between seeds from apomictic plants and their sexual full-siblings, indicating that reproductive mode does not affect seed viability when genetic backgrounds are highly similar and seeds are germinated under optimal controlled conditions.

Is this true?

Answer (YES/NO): NO